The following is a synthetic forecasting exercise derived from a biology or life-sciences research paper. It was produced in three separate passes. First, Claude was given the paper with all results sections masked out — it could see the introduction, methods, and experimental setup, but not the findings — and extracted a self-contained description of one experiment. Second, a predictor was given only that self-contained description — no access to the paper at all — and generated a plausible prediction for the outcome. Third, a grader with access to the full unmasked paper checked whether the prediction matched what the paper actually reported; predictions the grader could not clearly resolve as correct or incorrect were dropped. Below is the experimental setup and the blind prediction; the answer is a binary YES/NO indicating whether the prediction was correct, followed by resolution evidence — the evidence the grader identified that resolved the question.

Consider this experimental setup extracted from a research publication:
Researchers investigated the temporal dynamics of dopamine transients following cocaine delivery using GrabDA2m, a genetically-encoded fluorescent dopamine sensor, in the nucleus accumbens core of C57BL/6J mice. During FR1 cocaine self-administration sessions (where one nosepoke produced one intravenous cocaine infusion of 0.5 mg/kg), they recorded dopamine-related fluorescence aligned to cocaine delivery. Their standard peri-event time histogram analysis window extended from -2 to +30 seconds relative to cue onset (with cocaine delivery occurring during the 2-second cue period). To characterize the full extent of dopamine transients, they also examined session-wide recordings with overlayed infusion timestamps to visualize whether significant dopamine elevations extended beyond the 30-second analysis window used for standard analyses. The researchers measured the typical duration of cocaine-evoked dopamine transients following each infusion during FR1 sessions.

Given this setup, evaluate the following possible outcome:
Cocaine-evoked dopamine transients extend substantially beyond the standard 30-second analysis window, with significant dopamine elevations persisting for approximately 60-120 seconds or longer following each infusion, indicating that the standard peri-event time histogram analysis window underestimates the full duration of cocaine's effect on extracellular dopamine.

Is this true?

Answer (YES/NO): YES